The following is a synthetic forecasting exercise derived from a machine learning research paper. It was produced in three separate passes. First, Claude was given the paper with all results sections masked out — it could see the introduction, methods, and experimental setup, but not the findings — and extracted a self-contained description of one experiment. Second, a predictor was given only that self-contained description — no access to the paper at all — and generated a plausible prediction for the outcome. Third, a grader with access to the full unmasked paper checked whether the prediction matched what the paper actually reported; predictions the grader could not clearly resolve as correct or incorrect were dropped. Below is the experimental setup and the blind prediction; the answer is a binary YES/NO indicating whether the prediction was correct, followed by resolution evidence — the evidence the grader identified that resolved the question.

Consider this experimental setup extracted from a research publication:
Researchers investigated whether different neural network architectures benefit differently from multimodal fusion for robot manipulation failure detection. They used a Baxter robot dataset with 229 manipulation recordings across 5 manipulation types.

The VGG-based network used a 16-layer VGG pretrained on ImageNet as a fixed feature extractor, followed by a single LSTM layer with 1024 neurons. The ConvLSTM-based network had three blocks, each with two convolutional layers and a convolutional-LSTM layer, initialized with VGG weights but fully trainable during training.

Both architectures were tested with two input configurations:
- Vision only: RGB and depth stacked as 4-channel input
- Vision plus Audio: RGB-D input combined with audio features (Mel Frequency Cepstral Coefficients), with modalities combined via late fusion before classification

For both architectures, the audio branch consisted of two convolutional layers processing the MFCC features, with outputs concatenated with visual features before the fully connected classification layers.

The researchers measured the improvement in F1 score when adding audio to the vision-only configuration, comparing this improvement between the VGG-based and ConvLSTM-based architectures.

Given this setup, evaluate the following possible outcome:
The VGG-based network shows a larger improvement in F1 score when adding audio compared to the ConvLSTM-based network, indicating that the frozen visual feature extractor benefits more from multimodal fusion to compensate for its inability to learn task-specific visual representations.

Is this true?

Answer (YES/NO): NO